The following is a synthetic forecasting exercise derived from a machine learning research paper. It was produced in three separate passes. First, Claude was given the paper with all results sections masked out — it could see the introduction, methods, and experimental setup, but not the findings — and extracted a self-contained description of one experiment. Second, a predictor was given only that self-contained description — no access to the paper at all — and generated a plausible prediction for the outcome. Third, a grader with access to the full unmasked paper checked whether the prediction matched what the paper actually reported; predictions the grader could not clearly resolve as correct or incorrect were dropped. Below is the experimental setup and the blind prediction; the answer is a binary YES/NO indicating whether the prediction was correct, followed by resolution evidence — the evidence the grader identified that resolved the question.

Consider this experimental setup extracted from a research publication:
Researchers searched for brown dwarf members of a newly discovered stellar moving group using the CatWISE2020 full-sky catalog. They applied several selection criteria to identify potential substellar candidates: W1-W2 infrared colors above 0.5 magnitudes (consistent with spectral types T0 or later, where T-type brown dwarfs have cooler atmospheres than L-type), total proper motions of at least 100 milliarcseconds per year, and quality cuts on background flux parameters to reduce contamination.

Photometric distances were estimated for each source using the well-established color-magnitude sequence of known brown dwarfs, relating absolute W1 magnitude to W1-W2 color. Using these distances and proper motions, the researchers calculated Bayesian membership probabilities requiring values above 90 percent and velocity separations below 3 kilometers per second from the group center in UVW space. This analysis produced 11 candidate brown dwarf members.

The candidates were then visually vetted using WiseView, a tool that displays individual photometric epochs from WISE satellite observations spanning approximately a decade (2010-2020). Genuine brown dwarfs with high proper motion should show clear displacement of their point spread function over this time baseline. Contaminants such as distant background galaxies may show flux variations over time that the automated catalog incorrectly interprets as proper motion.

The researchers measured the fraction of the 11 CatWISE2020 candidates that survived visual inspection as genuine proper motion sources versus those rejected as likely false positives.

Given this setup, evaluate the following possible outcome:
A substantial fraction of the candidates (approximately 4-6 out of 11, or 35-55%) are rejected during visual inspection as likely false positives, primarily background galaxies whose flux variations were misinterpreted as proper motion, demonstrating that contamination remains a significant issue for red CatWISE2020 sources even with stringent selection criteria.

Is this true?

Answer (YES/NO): NO